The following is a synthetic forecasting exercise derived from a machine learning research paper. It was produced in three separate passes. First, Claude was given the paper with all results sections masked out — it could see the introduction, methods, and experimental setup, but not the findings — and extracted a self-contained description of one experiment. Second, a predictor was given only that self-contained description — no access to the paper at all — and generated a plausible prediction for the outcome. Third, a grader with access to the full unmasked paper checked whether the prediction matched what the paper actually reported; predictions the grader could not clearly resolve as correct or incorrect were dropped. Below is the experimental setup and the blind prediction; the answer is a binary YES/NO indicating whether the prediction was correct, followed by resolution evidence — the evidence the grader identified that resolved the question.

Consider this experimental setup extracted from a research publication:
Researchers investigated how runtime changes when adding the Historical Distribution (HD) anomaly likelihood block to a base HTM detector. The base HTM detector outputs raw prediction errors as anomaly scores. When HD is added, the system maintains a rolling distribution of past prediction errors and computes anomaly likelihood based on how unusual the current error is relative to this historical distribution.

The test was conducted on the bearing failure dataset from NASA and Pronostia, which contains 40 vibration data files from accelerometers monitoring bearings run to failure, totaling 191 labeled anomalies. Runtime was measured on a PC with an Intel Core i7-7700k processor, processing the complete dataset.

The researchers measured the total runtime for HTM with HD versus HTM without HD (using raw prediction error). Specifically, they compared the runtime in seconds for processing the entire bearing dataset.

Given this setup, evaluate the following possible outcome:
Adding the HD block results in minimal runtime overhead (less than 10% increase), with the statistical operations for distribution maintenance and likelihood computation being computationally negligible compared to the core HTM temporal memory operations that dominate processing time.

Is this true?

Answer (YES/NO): NO